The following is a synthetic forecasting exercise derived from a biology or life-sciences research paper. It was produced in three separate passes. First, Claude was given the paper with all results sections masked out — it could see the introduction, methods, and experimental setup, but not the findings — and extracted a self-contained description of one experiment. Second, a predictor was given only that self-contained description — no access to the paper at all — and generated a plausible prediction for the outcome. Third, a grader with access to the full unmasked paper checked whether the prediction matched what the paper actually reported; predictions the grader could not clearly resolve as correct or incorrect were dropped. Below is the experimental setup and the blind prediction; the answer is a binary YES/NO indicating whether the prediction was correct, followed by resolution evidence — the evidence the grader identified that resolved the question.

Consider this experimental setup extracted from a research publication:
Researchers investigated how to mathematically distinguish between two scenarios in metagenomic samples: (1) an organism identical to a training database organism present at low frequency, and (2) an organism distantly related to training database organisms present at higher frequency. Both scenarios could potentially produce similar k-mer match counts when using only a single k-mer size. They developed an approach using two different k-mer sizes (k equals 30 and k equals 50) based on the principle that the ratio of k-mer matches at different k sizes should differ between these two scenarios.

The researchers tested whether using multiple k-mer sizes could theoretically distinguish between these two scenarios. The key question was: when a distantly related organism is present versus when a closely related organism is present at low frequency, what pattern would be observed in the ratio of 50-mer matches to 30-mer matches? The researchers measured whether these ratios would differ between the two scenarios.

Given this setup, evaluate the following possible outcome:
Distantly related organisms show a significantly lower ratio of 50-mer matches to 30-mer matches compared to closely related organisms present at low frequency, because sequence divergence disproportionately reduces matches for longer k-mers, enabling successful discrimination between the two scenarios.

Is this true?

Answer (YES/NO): YES